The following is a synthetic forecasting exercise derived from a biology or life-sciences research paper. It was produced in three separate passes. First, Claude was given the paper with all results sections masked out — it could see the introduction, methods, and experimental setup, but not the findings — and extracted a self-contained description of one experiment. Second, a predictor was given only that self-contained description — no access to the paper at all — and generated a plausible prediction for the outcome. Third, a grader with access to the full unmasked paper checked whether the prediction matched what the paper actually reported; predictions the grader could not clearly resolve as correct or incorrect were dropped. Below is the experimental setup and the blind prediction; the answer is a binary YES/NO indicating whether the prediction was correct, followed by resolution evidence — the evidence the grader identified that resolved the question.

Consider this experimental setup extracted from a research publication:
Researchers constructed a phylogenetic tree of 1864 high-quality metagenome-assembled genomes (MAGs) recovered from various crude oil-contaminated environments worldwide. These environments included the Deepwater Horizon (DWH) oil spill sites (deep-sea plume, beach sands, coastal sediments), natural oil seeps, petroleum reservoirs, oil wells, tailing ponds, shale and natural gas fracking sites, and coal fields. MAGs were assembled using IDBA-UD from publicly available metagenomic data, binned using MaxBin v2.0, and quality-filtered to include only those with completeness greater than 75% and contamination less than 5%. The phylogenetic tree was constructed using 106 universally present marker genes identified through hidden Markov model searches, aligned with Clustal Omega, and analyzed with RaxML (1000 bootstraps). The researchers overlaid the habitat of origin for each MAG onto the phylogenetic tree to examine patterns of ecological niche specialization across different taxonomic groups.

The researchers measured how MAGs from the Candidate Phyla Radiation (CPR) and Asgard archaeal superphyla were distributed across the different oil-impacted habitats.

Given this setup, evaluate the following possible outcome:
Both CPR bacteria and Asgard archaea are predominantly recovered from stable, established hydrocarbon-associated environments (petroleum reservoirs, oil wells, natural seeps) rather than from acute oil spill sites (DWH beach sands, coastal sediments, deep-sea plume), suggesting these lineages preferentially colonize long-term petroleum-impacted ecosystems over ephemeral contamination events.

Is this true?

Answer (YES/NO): YES